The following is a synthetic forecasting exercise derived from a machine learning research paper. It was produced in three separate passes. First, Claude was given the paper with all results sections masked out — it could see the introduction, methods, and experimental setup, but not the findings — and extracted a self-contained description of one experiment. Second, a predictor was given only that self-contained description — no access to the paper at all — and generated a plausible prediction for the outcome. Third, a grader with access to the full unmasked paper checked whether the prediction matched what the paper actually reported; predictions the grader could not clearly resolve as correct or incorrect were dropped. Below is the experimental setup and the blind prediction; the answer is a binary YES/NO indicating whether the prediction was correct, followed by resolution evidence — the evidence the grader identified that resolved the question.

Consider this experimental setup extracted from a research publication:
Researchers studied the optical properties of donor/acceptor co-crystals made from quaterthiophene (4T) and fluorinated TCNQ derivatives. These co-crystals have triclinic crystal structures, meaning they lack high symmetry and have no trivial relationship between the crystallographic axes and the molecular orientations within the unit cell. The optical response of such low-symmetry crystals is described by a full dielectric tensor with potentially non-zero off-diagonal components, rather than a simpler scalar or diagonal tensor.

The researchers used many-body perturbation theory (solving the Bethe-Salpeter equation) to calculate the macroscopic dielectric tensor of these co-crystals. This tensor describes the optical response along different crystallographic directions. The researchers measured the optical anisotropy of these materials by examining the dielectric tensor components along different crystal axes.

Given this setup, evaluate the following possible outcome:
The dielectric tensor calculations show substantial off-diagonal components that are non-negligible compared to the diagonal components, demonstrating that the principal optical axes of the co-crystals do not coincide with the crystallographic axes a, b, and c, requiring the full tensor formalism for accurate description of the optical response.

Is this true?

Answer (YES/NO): YES